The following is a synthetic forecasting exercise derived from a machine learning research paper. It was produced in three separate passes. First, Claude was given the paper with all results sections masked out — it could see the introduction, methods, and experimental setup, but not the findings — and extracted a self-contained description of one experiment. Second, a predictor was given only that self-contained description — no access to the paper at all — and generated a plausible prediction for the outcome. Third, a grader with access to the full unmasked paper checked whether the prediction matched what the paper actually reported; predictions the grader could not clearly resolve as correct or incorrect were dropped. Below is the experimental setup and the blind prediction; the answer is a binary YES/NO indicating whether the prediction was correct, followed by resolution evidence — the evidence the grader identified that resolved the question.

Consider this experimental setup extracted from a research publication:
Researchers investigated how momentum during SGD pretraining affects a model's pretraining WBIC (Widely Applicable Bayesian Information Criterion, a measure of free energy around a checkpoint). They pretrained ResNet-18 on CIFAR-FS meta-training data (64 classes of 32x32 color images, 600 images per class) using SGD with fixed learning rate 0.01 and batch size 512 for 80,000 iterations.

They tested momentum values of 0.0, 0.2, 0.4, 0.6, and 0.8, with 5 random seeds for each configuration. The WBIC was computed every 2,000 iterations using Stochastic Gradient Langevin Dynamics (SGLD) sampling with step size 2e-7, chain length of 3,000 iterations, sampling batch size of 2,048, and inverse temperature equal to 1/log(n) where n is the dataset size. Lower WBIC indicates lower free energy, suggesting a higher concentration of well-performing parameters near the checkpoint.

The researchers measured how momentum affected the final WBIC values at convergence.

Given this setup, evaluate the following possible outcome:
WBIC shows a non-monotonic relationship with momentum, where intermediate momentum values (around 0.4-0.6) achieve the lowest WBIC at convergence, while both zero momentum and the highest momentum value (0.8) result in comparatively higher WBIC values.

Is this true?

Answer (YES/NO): NO